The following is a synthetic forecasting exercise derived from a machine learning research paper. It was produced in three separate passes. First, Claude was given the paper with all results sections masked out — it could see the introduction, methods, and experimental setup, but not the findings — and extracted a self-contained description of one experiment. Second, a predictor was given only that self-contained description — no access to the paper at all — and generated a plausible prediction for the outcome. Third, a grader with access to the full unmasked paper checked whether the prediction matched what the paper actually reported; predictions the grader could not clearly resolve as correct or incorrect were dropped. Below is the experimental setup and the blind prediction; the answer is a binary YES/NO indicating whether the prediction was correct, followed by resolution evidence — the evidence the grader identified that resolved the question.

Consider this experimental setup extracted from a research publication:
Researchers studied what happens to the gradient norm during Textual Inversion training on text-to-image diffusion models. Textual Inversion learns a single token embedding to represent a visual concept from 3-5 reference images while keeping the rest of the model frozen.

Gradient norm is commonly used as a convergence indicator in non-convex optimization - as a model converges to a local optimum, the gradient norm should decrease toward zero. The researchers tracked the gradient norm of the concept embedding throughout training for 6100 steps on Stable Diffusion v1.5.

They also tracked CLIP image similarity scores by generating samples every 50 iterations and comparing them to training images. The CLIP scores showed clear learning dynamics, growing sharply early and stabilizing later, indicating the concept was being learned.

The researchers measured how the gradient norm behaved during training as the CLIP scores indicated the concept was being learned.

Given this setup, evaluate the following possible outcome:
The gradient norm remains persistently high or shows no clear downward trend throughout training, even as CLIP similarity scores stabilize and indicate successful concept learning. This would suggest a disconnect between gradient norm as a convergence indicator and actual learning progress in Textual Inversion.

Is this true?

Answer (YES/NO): YES